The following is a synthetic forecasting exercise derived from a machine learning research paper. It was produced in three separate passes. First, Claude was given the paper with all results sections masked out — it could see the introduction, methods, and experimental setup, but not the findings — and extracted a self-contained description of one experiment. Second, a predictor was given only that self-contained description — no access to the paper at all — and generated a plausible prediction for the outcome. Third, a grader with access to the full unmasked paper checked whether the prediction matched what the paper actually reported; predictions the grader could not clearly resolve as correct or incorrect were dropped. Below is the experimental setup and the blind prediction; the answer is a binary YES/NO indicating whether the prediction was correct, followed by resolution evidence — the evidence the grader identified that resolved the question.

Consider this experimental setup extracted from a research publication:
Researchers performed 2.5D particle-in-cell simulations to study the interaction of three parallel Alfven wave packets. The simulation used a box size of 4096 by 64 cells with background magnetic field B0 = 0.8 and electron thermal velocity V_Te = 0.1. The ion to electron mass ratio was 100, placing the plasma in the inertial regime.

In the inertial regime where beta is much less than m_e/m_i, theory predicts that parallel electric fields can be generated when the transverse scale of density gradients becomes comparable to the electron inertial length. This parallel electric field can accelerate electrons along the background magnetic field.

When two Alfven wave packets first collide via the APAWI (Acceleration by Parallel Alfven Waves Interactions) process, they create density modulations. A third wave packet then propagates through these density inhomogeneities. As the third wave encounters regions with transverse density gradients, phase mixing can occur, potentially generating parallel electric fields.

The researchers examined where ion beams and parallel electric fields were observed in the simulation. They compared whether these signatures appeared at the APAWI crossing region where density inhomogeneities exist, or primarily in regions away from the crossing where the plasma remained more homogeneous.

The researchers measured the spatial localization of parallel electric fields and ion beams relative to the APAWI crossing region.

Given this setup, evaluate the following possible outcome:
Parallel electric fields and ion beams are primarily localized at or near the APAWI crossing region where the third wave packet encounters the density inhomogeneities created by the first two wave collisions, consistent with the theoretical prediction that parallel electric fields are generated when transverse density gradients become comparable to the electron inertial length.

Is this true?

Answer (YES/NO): YES